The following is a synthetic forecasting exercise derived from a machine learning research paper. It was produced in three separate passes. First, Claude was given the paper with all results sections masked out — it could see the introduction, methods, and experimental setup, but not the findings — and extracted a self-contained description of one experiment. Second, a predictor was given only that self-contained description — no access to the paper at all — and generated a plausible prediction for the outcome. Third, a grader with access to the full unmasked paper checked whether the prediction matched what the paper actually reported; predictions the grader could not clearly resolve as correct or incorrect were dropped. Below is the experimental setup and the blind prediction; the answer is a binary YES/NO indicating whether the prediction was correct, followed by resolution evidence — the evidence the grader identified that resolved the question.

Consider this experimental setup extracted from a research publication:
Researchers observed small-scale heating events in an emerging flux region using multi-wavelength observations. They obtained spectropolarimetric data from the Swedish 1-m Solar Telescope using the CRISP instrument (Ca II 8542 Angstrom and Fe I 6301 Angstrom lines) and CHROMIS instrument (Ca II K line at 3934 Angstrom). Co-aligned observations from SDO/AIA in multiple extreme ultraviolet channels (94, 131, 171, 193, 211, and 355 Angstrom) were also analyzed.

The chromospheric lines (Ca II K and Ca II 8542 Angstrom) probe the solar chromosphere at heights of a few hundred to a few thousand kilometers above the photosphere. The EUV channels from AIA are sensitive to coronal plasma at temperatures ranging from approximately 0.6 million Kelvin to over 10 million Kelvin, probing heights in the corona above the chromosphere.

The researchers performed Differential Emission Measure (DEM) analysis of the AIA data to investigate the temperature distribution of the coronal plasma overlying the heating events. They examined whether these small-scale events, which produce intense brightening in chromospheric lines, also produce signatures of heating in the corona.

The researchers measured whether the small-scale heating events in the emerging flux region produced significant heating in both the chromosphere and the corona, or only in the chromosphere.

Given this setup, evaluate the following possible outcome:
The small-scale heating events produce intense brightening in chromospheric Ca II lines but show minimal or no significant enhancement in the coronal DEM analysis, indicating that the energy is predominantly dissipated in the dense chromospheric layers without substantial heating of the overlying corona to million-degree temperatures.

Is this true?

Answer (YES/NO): NO